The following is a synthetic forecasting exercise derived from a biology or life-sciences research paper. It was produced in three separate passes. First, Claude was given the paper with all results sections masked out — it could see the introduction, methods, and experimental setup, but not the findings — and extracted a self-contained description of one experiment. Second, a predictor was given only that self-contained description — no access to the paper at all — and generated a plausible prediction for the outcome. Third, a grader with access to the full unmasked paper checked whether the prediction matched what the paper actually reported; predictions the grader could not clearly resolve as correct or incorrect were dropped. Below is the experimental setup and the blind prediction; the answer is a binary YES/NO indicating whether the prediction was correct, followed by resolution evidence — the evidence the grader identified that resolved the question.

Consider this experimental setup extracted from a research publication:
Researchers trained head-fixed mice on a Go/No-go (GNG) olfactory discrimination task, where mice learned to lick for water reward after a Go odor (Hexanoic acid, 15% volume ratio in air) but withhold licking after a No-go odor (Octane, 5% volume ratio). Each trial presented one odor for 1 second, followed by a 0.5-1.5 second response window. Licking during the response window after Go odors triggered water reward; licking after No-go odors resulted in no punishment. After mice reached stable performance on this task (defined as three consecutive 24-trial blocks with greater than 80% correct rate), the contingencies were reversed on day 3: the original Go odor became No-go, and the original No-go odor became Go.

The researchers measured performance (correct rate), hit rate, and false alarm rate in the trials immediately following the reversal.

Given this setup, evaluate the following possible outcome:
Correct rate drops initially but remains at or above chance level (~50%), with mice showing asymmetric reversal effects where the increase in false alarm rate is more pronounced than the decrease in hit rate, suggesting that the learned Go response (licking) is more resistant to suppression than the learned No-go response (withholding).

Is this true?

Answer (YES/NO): NO